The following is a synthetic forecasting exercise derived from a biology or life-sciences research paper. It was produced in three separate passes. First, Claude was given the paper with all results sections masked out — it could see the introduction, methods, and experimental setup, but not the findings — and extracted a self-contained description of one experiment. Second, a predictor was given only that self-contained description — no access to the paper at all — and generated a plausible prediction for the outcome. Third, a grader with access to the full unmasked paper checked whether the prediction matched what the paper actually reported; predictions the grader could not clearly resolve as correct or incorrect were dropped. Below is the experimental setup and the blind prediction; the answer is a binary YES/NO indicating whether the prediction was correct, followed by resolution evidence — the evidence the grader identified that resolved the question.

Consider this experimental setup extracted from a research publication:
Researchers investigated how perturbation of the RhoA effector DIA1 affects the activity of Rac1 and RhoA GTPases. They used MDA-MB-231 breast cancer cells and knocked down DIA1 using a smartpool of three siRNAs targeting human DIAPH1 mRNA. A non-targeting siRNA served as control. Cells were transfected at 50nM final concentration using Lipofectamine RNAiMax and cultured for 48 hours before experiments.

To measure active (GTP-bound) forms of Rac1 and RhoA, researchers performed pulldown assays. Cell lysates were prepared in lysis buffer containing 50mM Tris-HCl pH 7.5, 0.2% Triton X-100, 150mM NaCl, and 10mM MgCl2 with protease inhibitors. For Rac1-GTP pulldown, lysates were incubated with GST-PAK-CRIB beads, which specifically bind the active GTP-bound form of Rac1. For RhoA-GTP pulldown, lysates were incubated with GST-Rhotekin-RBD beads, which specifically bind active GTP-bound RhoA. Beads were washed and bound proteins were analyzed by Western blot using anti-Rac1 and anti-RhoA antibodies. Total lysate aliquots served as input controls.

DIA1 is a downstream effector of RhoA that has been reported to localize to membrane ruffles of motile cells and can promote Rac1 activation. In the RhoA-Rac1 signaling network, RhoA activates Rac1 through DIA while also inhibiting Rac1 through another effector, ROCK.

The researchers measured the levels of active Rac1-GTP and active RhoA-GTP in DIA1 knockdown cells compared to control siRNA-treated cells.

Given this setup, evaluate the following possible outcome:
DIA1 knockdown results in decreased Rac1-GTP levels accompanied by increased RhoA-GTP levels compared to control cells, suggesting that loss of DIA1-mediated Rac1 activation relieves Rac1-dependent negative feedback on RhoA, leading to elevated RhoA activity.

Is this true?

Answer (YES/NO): NO